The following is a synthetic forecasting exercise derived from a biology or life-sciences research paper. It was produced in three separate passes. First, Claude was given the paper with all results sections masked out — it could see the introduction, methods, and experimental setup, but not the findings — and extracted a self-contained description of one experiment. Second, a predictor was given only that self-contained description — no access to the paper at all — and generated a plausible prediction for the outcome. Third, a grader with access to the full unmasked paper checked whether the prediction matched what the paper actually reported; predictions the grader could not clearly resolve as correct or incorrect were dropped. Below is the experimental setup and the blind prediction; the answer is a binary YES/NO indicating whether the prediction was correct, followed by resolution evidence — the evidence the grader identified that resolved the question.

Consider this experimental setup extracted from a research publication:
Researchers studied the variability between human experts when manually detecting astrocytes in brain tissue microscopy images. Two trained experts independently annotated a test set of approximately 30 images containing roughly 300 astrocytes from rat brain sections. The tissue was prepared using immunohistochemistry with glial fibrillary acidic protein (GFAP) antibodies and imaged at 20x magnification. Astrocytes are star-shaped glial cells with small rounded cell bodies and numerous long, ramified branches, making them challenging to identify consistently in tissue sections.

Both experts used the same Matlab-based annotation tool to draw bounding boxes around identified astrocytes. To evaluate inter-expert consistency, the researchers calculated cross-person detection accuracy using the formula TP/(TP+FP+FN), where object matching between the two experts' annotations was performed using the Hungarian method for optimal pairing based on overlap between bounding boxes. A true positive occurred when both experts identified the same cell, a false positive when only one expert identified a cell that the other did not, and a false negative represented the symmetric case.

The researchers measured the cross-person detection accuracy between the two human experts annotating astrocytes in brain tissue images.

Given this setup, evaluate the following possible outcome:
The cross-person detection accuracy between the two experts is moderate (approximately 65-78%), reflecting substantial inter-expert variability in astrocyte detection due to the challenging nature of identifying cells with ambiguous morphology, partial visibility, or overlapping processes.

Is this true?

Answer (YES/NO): NO